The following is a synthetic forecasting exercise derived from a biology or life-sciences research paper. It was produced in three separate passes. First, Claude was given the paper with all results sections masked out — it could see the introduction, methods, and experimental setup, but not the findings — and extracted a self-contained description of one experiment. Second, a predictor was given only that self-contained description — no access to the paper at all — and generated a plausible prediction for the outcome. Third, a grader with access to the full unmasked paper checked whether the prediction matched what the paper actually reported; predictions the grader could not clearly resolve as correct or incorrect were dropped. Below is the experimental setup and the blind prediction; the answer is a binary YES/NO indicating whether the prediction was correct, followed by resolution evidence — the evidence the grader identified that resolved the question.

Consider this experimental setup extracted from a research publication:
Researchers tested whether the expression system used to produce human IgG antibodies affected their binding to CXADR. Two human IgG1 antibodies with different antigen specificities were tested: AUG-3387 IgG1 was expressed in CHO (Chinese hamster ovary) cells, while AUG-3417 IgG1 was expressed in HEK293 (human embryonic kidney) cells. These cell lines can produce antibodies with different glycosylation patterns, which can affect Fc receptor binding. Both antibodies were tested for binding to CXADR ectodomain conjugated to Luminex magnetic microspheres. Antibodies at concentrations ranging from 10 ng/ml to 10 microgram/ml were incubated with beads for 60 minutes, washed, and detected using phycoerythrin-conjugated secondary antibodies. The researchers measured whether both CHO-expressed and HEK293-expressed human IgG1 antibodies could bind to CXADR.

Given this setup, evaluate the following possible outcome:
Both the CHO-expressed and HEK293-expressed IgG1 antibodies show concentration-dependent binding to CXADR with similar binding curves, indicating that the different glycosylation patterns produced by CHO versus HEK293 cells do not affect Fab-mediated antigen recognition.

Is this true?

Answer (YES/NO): NO